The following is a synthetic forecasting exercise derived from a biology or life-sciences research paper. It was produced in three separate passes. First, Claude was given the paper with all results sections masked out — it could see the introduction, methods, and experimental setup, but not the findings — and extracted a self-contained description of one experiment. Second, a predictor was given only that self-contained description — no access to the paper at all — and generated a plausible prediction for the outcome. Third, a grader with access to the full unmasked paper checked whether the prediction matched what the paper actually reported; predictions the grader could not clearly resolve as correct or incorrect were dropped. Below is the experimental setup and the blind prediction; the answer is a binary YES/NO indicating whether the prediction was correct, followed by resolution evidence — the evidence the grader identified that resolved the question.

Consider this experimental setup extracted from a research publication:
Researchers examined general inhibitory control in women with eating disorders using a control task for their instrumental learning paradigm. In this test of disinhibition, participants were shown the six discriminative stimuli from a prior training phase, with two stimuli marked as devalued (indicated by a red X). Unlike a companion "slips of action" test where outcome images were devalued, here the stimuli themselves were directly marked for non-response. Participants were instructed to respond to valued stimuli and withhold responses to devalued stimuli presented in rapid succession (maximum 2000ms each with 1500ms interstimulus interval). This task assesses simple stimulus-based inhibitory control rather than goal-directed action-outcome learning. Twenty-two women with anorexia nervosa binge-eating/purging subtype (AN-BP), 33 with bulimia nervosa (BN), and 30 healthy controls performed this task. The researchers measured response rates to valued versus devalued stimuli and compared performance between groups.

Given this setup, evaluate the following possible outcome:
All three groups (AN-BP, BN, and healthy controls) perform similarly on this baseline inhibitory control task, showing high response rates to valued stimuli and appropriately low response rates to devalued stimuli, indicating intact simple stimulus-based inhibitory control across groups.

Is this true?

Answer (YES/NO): YES